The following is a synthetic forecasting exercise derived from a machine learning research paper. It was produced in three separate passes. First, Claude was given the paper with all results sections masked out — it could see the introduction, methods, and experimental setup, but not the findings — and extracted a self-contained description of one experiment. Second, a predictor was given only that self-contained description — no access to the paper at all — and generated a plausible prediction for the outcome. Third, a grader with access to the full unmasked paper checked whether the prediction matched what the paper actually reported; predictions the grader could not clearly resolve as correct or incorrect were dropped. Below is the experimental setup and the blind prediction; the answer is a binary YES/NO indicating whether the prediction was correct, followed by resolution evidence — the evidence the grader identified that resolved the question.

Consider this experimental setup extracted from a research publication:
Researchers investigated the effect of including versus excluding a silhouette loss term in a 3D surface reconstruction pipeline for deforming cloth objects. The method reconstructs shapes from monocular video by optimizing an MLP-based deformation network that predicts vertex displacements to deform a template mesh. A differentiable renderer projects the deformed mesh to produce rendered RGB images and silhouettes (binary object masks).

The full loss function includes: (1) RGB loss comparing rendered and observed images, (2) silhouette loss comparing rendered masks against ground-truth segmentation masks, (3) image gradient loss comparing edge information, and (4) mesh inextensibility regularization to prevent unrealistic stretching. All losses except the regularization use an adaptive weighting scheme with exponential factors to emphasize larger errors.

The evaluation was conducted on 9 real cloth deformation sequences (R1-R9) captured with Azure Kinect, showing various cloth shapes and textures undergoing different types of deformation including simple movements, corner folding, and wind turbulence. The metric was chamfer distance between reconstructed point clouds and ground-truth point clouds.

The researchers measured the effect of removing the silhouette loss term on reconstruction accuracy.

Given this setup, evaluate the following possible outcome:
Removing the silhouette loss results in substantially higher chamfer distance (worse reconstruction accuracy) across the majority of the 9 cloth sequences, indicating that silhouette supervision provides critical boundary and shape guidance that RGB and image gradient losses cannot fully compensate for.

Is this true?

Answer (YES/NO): NO